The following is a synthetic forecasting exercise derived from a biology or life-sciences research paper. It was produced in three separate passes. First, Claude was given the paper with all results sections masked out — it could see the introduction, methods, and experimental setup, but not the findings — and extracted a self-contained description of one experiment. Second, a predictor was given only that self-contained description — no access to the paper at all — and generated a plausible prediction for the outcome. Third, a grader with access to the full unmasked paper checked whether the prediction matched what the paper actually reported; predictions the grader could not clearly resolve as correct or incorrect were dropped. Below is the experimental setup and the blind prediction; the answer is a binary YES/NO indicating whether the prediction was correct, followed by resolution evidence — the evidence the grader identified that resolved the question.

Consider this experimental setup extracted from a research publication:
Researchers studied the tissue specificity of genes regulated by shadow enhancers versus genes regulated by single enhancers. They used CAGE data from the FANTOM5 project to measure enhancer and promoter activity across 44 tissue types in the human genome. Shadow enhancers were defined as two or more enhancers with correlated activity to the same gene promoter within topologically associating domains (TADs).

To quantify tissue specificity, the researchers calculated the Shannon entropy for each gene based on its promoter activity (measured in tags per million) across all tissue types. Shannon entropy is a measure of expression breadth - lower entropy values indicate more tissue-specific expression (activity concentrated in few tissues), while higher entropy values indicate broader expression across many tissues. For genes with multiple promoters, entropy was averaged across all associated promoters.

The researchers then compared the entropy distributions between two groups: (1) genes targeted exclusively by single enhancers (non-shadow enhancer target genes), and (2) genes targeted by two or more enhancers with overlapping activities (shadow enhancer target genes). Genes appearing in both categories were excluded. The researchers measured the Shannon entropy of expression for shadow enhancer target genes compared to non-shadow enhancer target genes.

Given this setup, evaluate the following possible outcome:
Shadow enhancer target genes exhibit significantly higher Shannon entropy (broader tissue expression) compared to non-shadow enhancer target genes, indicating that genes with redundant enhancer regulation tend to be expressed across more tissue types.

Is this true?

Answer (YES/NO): NO